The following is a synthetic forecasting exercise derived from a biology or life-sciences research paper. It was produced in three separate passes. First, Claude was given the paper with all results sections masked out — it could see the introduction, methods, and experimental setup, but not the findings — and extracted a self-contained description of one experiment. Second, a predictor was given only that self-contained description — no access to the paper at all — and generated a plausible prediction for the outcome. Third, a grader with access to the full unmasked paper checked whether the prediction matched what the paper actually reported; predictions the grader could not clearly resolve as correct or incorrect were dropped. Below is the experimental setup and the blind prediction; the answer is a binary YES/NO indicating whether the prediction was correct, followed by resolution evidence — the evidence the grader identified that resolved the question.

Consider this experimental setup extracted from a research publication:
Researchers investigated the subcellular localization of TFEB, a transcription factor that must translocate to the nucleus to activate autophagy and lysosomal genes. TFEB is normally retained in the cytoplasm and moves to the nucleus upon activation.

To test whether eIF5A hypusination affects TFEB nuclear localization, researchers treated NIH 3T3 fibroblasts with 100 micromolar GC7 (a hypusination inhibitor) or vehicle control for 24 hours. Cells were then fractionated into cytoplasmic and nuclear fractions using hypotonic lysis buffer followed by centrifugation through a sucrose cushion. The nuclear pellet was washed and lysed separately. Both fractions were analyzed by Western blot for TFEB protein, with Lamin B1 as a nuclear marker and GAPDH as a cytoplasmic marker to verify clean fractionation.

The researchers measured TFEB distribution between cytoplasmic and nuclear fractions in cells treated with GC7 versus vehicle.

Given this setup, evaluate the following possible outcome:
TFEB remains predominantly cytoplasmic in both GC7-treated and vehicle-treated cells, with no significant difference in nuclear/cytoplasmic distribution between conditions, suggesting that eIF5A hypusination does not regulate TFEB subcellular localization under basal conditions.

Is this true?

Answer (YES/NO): NO